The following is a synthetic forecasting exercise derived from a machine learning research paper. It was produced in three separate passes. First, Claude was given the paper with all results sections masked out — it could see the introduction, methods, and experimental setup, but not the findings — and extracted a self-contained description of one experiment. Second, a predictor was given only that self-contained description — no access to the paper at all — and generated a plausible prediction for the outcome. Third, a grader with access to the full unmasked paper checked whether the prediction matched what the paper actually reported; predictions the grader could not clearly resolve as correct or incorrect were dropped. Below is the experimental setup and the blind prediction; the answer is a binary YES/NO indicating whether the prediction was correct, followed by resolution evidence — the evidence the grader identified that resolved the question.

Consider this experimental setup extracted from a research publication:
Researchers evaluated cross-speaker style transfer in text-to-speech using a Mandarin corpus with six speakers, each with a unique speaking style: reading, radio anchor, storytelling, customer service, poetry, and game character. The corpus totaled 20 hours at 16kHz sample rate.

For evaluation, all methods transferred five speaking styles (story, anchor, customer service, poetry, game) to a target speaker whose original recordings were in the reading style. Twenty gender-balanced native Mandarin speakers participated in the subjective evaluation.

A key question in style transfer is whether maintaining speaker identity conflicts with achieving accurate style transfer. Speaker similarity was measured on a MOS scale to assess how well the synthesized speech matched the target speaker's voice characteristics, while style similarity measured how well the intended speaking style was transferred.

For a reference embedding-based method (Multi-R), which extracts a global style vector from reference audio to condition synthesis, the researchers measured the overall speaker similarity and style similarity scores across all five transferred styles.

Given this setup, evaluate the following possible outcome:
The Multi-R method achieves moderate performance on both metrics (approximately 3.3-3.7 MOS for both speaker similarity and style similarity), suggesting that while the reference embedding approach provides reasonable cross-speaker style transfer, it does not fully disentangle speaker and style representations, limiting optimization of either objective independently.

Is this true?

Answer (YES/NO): NO